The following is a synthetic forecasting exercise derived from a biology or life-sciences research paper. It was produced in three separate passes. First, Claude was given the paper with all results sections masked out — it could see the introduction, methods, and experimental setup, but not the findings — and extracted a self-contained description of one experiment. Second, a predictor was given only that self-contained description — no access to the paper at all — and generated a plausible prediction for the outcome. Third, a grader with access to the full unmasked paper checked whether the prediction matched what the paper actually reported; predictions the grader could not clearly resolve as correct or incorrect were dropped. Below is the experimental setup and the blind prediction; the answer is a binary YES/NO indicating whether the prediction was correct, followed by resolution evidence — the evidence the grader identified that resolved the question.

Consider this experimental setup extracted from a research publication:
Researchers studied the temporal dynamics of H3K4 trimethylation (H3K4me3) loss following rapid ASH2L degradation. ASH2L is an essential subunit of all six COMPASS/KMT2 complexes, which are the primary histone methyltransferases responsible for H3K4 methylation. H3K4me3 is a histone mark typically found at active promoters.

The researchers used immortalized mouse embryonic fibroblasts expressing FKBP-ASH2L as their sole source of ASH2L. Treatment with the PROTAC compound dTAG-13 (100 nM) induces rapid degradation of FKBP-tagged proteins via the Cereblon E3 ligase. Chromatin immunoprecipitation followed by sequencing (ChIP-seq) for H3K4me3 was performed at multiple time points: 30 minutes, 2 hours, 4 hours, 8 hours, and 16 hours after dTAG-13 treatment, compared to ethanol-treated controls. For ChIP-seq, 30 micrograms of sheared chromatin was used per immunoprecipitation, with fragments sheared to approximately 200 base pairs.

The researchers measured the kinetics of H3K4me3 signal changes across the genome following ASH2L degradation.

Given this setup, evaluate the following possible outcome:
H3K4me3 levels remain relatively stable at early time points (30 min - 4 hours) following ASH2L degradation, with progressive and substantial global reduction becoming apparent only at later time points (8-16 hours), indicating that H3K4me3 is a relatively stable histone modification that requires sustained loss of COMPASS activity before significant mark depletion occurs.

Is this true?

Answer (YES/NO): NO